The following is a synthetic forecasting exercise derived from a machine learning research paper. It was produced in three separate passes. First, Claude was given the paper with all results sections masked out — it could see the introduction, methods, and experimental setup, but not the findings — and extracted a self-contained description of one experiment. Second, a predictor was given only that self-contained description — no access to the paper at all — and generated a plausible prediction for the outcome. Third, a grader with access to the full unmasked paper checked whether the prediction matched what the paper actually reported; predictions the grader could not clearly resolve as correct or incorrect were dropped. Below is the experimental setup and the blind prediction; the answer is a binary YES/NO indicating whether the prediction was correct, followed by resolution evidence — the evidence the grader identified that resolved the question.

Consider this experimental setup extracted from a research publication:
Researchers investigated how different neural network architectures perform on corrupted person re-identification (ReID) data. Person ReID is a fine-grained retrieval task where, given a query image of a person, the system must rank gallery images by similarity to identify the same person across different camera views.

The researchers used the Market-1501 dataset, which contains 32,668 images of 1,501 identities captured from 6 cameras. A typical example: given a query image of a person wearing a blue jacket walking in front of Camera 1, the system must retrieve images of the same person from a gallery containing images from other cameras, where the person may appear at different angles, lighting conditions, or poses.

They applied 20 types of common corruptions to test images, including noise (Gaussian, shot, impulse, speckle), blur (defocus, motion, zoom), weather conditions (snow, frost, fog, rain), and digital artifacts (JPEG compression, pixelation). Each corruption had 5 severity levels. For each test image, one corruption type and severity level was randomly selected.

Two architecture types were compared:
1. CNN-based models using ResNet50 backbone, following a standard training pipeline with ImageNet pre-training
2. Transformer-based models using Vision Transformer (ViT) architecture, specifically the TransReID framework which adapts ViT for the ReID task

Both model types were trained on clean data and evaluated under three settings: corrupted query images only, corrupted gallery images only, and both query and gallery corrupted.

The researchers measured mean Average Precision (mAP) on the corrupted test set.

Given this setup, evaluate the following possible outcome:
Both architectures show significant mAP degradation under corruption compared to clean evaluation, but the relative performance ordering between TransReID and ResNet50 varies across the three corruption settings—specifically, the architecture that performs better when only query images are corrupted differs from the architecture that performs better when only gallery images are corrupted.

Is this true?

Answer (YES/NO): NO